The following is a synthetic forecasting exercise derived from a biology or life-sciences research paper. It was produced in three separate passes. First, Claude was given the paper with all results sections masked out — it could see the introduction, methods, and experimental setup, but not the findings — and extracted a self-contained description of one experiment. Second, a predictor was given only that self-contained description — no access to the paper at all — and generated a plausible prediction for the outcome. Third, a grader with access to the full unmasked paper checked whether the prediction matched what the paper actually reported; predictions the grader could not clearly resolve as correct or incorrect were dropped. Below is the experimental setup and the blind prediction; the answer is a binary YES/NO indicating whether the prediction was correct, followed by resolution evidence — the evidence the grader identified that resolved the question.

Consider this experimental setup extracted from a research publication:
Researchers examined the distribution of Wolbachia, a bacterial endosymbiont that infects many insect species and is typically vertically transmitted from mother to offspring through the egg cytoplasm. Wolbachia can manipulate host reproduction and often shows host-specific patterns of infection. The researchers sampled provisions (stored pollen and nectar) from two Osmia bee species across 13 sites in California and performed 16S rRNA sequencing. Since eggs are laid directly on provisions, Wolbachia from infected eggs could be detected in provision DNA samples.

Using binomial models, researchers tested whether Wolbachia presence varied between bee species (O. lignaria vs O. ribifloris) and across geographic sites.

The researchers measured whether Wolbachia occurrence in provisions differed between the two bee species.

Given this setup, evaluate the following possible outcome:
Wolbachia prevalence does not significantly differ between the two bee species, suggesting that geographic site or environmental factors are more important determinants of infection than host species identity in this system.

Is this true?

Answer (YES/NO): NO